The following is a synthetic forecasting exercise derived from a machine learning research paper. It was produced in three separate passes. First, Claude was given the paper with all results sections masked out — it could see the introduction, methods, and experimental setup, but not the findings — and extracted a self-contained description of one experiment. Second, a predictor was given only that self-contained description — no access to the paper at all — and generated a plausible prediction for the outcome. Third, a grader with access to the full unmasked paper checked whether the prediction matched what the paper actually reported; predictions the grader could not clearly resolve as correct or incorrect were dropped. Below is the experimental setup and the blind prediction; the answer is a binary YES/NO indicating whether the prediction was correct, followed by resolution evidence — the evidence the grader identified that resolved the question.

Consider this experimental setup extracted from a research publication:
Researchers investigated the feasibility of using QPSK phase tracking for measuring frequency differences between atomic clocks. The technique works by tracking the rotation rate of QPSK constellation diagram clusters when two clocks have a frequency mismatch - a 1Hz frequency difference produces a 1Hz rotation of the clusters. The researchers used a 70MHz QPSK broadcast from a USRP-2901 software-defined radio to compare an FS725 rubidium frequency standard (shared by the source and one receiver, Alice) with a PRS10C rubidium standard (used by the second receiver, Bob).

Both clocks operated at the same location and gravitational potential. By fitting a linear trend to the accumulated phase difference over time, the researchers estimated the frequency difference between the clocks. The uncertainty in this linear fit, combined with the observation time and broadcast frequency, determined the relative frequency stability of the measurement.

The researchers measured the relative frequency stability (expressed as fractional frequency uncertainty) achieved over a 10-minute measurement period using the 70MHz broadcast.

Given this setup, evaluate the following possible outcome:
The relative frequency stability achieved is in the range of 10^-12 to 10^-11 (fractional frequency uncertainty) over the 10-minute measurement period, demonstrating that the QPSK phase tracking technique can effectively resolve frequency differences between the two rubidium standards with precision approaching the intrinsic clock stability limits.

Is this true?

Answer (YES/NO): NO